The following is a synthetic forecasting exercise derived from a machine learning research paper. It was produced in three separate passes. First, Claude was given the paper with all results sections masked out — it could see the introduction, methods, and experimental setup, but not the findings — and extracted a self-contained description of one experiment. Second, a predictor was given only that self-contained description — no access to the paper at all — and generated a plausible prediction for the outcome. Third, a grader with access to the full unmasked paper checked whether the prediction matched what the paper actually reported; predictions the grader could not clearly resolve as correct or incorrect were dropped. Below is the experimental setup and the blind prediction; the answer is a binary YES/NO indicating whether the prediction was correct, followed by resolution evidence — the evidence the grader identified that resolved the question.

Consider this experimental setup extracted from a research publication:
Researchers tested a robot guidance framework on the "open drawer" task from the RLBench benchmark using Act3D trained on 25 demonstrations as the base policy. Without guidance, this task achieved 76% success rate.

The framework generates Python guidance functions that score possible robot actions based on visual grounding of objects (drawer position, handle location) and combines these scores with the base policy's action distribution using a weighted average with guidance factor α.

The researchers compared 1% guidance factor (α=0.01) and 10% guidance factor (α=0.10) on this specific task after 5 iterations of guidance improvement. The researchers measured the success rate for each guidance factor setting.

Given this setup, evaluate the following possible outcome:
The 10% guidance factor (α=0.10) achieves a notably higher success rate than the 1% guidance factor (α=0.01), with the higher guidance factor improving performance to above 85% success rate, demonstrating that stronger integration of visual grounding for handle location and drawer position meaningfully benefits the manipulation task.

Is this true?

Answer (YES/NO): NO